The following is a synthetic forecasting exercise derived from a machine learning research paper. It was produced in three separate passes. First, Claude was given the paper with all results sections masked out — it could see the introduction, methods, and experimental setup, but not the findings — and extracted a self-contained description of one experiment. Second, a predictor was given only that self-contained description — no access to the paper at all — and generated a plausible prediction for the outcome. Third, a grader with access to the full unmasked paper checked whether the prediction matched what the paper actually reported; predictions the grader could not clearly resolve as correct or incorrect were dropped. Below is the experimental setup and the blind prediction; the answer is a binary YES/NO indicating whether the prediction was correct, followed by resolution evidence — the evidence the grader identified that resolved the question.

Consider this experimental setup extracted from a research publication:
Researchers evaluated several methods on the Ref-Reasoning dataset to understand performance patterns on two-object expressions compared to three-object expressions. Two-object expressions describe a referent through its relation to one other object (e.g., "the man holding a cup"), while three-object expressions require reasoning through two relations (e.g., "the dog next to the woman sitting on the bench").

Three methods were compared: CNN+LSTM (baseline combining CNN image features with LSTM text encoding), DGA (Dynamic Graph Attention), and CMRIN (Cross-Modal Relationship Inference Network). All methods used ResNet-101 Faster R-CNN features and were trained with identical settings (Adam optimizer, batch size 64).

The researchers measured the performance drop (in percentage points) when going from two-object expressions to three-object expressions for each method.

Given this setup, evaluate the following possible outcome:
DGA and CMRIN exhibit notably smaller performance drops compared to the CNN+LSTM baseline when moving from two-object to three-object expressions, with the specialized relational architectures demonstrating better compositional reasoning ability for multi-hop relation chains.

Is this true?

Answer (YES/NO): NO